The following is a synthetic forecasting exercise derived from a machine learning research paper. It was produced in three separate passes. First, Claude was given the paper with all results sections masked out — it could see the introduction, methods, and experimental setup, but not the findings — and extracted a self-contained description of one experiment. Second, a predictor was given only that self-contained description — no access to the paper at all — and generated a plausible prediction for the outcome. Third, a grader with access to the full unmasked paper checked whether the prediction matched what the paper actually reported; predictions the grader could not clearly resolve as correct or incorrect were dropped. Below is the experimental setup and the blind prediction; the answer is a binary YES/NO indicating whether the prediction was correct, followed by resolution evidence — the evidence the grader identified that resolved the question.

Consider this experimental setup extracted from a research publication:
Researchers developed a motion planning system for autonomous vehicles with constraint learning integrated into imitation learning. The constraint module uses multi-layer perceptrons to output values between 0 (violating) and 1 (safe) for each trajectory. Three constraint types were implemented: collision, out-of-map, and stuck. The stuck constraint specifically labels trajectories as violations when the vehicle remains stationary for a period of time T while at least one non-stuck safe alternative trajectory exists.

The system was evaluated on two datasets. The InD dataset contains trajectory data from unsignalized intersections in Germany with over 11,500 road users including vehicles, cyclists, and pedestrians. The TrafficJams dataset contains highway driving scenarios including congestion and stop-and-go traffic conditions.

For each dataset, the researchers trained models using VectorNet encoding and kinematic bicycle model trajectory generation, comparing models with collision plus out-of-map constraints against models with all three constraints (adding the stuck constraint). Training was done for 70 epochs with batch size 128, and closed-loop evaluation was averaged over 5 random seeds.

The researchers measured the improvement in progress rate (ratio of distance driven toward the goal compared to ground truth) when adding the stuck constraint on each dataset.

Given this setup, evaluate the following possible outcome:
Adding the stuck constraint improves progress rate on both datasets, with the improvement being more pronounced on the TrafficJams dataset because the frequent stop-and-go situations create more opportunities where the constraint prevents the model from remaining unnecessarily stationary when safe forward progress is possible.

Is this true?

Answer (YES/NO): NO